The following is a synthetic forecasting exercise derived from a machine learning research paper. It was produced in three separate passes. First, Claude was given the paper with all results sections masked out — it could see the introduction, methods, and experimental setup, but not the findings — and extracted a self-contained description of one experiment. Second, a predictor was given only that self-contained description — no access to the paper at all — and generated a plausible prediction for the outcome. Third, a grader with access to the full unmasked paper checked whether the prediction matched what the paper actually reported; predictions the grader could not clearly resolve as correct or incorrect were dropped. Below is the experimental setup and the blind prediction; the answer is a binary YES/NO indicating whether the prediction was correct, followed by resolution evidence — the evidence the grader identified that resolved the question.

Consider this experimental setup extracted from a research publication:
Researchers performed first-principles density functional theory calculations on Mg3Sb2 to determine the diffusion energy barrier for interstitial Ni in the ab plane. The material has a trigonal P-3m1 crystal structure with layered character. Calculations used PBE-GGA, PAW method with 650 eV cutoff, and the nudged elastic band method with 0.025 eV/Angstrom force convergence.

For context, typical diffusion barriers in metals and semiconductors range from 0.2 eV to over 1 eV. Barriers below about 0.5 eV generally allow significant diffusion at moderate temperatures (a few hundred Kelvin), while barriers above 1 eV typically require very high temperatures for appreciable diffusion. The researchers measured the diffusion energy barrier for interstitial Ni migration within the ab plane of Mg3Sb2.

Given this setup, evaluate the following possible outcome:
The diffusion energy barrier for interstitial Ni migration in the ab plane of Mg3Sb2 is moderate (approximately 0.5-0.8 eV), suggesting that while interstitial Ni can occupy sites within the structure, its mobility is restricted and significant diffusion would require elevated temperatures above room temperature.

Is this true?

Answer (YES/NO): YES